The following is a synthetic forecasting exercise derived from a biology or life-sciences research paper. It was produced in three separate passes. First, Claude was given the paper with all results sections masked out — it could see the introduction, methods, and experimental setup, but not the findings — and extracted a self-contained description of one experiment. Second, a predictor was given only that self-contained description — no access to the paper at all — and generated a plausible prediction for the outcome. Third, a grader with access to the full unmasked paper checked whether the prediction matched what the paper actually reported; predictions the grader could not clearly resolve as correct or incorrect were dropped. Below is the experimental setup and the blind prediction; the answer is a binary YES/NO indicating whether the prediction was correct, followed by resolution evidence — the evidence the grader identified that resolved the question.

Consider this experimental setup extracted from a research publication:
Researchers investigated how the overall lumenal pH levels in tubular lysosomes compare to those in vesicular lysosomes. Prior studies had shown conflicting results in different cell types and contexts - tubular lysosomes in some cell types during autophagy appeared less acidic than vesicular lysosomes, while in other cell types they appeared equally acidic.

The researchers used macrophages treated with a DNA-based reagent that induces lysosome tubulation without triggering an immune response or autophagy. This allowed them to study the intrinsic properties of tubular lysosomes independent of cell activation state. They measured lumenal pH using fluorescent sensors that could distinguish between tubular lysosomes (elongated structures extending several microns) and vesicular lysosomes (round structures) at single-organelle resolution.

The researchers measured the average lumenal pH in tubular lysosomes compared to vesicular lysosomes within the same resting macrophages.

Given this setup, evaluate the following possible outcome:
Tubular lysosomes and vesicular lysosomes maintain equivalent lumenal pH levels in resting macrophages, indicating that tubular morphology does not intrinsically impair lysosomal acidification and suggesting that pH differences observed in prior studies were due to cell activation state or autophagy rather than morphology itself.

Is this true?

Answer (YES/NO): YES